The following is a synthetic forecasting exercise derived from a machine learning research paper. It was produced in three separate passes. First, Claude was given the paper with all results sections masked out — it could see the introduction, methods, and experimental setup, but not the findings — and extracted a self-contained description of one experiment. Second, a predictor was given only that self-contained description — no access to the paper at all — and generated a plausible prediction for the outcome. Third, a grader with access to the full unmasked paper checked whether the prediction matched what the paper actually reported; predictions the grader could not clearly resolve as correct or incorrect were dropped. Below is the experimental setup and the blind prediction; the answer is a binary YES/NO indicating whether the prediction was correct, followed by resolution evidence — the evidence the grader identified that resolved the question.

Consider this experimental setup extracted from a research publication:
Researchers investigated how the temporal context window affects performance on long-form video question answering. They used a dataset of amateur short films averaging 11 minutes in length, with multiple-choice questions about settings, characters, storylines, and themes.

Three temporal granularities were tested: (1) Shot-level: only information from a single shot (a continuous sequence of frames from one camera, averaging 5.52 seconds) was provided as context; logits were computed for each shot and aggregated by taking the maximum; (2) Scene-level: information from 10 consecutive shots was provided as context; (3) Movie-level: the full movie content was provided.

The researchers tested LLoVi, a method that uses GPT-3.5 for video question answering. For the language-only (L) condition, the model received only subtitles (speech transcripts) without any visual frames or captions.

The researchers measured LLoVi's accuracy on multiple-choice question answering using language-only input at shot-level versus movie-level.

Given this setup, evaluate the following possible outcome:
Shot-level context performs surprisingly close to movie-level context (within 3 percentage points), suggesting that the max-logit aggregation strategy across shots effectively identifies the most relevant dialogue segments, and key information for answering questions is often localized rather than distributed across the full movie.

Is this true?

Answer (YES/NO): NO